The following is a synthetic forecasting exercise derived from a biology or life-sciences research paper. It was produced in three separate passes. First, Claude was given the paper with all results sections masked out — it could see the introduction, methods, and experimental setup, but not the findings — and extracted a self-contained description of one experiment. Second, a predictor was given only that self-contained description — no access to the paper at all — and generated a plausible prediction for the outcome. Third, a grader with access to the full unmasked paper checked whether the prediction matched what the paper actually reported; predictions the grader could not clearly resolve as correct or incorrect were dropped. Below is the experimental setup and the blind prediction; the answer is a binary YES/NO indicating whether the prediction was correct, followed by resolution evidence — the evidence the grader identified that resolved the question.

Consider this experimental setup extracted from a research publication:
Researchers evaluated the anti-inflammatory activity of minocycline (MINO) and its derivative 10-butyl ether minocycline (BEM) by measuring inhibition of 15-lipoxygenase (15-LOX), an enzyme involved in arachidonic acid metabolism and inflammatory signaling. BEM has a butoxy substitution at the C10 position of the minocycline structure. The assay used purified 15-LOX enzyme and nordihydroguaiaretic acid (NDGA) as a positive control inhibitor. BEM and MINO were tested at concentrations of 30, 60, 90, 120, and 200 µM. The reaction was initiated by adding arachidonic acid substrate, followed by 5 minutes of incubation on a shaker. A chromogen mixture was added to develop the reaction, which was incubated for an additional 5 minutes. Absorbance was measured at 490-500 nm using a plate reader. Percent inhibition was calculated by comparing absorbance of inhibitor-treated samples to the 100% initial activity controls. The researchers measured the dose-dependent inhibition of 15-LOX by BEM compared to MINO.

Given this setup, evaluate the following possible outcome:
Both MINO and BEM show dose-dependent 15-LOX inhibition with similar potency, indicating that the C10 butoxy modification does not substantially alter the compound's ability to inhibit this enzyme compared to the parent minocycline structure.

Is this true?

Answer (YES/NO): YES